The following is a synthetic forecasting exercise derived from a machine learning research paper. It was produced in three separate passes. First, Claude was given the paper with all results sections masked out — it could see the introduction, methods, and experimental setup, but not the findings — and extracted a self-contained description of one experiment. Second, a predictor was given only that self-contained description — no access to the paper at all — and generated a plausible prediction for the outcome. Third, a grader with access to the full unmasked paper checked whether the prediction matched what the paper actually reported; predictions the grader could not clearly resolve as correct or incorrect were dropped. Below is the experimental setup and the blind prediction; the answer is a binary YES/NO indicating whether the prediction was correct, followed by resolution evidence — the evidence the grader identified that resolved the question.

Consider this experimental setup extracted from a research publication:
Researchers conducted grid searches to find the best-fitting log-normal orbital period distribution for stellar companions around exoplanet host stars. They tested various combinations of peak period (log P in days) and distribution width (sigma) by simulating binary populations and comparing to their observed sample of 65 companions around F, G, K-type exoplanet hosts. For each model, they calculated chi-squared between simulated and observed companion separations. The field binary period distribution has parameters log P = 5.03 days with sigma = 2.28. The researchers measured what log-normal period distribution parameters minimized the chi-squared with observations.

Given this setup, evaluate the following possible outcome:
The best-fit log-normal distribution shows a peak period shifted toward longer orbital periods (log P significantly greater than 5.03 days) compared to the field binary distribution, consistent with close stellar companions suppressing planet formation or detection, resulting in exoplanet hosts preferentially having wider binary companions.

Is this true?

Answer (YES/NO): YES